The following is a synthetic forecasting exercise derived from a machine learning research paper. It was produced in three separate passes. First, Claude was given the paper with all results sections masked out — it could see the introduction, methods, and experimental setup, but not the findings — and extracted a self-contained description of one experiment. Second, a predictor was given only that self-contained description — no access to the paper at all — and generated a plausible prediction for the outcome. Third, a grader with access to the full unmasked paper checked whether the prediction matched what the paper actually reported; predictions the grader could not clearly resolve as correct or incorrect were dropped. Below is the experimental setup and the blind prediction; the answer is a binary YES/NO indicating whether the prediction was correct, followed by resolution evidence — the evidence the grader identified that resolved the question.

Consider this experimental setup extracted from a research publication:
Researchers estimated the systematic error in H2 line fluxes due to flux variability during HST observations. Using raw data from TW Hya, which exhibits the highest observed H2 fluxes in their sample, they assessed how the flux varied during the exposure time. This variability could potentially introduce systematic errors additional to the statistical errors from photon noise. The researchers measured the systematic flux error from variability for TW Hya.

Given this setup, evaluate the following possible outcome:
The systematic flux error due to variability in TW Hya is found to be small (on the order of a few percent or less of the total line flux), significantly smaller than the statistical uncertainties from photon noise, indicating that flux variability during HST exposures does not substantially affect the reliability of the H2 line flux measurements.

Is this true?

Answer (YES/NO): NO